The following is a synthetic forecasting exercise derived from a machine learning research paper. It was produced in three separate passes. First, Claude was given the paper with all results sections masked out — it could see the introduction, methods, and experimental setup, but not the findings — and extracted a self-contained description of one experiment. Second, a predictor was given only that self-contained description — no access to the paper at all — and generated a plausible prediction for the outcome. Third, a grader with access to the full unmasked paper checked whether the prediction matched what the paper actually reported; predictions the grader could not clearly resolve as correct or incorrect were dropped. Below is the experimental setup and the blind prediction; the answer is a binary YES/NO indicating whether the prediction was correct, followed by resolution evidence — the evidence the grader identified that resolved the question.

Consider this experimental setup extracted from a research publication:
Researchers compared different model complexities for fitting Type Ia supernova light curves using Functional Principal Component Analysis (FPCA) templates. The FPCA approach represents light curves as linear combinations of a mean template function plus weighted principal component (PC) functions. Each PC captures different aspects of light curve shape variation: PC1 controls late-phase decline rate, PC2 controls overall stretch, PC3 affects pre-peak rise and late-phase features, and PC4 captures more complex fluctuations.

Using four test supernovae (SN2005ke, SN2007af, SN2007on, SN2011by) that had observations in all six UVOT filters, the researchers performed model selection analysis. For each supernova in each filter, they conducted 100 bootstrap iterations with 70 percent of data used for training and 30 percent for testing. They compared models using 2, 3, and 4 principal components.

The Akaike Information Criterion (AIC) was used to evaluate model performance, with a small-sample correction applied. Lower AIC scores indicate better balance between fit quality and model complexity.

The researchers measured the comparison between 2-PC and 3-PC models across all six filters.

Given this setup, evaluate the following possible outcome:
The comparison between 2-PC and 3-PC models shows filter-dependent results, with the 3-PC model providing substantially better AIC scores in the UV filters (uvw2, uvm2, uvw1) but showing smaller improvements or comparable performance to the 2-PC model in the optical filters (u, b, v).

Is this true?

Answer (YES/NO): NO